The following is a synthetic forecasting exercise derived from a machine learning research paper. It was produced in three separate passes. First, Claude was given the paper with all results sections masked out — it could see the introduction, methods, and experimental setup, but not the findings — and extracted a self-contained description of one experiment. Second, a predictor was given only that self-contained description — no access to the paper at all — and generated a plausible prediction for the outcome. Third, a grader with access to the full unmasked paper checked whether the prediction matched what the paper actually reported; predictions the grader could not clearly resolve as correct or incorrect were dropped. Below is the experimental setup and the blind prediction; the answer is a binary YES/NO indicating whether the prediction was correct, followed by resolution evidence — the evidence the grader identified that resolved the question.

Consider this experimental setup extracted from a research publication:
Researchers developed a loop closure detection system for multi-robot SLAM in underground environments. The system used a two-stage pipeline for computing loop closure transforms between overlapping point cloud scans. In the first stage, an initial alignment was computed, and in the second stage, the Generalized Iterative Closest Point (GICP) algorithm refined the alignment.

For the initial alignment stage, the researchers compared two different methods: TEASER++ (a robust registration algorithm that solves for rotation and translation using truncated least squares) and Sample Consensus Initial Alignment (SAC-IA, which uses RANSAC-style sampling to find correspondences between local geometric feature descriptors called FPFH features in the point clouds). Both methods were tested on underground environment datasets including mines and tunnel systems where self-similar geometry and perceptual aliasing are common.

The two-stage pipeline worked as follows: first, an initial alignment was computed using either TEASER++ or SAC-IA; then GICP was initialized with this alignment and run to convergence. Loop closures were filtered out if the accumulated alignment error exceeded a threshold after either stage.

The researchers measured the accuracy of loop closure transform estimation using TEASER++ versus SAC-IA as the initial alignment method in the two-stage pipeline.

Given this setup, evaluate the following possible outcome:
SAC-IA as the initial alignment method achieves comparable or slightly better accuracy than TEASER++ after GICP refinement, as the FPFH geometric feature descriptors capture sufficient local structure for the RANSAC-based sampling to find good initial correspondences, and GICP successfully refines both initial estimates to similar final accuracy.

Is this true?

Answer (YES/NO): NO